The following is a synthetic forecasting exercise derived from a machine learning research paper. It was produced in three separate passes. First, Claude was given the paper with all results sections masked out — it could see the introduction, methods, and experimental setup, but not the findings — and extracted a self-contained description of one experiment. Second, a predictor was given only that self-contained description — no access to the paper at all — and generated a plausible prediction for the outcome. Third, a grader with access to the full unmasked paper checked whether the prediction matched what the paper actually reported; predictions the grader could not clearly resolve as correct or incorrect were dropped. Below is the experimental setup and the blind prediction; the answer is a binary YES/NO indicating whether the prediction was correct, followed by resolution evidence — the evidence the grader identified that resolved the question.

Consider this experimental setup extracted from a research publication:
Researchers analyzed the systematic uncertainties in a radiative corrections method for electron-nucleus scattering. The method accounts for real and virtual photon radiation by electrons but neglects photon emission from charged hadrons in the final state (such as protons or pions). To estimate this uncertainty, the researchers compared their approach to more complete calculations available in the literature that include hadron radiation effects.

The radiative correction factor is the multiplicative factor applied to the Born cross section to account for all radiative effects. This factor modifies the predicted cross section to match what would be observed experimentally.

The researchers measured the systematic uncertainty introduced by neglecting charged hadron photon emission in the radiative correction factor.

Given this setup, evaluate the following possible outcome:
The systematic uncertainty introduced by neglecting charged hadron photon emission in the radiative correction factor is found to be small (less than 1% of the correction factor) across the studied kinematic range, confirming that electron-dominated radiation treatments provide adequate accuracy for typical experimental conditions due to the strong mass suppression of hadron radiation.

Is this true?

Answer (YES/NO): NO